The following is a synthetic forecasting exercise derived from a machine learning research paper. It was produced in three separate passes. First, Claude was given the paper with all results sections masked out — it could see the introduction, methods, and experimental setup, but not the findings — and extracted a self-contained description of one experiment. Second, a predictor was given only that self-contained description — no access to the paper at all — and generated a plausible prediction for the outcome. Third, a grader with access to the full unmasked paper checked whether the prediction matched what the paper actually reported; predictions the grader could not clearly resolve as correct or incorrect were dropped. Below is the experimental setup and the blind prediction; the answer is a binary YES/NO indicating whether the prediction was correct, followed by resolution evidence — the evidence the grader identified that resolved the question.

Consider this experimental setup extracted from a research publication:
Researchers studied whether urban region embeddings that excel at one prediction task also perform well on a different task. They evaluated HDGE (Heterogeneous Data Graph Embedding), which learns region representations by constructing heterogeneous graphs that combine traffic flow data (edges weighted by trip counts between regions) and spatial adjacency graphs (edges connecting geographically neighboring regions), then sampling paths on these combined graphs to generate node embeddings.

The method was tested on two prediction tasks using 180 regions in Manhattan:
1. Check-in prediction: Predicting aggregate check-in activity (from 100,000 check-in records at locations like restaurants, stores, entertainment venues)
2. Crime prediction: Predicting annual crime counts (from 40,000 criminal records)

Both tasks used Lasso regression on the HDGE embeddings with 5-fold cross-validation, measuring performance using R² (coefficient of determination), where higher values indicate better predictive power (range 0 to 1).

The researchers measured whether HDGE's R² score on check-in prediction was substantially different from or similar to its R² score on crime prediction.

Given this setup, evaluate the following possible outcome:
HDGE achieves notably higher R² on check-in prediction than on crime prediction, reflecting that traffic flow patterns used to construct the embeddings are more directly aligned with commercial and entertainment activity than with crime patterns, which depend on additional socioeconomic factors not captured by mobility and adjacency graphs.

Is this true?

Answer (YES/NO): NO